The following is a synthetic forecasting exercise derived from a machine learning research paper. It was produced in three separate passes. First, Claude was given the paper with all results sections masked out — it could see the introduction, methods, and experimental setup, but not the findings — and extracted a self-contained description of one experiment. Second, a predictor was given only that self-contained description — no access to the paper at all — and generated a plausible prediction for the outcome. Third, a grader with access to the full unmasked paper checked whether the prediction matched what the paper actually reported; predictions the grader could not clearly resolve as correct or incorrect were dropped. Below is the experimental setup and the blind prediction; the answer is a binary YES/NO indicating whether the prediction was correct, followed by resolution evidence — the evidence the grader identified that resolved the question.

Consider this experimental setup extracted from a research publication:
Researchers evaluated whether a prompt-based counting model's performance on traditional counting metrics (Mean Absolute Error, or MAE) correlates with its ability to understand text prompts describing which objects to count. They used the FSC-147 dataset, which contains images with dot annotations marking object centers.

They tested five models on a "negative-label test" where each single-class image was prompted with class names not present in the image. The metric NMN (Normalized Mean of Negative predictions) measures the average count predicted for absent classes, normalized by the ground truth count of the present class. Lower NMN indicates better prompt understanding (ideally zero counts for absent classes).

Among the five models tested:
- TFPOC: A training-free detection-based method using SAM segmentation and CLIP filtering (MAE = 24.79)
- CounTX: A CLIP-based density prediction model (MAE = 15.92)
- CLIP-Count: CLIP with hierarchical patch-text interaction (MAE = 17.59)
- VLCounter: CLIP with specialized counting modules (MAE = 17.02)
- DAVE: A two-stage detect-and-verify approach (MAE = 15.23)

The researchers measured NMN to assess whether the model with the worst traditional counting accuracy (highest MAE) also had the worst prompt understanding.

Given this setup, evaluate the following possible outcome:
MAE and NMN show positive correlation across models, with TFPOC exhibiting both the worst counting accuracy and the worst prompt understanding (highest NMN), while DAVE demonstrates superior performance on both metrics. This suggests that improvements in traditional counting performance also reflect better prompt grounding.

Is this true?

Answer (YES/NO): NO